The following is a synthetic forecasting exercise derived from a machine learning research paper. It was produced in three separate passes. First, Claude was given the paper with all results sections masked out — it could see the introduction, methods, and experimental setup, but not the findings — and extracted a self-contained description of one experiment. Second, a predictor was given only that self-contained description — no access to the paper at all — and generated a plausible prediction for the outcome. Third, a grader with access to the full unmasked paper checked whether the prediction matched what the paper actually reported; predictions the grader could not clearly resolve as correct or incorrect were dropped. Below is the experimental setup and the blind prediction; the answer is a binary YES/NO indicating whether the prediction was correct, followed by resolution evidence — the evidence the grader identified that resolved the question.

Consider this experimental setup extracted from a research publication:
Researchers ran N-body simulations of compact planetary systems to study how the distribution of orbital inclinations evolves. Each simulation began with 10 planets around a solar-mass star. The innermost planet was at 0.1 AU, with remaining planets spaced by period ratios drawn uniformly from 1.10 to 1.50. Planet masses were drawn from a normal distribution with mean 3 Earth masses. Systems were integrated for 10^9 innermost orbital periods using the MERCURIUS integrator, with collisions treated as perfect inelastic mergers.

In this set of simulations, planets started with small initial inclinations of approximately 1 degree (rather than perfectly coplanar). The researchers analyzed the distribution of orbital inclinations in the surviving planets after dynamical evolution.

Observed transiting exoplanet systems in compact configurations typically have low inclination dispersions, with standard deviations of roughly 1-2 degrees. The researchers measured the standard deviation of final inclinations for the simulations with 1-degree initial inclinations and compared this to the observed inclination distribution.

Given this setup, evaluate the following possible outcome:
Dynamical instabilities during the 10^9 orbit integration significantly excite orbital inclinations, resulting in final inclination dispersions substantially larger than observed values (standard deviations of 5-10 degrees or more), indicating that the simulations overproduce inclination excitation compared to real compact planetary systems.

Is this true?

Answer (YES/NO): NO